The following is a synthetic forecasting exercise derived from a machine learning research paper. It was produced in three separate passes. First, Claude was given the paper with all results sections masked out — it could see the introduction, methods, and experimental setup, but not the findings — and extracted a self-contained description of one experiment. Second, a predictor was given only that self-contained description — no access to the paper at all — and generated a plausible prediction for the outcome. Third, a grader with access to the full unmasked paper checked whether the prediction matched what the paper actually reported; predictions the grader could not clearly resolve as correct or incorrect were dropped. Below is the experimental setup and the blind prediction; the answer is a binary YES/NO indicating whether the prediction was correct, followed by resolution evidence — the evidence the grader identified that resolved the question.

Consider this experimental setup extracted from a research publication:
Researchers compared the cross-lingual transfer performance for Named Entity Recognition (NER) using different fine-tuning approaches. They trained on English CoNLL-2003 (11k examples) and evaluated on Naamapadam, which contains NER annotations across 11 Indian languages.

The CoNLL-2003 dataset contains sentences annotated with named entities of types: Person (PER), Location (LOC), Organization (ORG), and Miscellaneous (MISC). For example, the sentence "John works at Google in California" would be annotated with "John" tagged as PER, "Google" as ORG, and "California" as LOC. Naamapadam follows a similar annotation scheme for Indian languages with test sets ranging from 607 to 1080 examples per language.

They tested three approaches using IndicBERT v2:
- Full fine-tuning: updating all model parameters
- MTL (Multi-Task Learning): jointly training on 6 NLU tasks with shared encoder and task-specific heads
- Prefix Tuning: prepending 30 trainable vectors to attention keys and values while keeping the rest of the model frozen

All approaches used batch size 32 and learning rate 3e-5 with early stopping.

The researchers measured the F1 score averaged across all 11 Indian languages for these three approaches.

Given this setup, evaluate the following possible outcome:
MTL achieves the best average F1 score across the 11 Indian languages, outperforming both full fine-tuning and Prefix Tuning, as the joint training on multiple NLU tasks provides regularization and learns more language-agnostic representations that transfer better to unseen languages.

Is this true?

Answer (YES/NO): NO